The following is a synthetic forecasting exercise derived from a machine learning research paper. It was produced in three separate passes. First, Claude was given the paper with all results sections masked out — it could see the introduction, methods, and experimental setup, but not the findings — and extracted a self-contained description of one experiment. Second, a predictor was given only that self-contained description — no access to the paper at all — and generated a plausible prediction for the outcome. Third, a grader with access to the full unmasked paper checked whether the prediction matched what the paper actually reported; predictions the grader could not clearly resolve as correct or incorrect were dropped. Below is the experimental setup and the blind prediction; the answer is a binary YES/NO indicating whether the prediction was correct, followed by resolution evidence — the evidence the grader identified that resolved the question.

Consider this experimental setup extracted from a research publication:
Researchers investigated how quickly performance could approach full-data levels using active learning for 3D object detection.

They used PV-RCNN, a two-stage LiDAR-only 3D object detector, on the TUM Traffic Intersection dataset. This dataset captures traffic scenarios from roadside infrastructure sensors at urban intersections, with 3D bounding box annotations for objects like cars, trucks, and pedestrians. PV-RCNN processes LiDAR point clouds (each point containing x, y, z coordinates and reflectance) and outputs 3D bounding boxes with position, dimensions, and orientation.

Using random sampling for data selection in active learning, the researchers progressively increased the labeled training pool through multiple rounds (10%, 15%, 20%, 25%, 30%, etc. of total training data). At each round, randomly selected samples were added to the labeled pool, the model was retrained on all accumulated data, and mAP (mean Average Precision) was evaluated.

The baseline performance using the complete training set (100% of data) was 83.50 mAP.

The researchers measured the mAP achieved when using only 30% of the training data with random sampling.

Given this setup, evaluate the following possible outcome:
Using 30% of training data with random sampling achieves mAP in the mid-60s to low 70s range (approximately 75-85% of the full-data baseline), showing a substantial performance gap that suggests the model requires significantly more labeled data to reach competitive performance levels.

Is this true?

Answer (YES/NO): NO